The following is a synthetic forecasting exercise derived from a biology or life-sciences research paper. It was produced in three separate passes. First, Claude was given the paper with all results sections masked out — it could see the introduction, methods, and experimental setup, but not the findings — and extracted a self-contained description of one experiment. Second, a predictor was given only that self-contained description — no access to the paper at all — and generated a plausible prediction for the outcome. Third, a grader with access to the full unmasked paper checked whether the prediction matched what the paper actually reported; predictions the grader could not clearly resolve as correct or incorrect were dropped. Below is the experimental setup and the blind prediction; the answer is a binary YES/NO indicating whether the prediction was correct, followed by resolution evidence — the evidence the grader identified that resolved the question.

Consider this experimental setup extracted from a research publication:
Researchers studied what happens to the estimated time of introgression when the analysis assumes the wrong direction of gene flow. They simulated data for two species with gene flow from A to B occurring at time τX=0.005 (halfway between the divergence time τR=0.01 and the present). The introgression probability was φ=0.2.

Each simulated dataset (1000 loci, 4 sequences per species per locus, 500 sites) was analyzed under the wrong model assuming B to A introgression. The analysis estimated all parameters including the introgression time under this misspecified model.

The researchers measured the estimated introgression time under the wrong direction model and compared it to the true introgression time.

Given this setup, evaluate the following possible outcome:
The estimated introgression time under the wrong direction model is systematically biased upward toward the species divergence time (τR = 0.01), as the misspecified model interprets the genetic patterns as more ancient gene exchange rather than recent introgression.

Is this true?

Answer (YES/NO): NO